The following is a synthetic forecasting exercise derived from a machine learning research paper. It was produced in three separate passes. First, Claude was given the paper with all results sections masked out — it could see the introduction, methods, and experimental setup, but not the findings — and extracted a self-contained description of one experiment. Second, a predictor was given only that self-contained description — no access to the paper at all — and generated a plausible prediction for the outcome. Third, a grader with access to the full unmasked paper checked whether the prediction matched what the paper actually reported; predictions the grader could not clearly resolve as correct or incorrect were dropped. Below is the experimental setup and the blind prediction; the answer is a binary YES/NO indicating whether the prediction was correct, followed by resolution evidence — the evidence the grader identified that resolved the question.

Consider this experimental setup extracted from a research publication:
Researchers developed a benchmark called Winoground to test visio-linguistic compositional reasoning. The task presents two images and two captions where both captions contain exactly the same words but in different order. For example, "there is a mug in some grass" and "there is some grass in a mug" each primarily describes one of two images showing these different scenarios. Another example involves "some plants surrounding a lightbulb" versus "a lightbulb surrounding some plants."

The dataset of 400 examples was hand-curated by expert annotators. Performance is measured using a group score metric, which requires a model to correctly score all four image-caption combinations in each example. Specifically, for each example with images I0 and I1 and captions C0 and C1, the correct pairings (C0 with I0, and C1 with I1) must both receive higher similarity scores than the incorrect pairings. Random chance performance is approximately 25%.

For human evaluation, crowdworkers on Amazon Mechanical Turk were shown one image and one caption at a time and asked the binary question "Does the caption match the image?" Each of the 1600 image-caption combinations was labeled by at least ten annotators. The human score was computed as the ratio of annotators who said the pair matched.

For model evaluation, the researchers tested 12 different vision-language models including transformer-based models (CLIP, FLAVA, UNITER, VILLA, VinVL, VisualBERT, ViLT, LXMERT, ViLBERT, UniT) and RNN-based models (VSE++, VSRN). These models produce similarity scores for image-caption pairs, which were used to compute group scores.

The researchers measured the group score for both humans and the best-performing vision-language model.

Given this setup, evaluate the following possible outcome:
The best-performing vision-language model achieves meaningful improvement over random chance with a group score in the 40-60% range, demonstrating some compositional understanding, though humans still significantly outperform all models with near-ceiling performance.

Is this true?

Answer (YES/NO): NO